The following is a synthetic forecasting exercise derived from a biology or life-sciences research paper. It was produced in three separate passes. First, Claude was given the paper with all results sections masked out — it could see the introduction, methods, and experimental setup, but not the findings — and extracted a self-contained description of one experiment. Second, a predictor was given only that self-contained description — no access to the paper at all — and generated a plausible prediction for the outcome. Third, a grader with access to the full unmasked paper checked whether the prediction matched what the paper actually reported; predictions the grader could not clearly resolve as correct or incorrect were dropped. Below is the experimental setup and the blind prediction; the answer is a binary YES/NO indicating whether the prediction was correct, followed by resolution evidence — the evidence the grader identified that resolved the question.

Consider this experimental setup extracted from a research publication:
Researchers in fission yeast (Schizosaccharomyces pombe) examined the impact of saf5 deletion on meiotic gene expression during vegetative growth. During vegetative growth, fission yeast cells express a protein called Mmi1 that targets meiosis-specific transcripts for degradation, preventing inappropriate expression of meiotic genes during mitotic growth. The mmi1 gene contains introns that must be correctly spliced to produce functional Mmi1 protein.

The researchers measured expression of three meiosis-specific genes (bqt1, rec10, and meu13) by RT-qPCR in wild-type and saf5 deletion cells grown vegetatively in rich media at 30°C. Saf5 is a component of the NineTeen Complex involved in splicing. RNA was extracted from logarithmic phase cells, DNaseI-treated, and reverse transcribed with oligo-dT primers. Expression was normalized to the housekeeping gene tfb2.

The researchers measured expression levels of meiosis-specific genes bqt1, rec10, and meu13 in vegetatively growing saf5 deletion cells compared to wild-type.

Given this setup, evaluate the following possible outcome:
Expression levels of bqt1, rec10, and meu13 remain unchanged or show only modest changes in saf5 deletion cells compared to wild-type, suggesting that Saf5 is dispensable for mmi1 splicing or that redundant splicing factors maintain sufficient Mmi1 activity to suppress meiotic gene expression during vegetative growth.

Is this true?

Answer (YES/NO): NO